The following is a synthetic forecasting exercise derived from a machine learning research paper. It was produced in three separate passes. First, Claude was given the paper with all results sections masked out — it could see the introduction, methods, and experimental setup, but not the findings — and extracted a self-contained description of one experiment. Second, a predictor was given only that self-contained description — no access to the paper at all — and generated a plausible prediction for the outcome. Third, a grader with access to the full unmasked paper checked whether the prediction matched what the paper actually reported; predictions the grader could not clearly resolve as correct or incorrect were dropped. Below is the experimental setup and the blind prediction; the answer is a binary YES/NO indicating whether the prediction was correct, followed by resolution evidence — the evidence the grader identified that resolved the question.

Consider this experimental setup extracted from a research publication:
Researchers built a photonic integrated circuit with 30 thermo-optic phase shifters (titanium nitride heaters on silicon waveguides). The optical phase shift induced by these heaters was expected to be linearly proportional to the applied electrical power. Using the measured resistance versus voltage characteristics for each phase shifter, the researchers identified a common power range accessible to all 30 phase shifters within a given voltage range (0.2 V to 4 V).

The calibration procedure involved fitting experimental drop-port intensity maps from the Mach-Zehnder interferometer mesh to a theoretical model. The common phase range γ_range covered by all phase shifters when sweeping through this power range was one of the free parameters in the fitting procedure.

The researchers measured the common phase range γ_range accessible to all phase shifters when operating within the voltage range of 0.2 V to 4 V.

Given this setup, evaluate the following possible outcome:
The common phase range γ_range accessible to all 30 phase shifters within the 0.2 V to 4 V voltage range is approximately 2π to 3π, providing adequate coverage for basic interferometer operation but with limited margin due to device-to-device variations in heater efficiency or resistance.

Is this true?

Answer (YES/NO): NO